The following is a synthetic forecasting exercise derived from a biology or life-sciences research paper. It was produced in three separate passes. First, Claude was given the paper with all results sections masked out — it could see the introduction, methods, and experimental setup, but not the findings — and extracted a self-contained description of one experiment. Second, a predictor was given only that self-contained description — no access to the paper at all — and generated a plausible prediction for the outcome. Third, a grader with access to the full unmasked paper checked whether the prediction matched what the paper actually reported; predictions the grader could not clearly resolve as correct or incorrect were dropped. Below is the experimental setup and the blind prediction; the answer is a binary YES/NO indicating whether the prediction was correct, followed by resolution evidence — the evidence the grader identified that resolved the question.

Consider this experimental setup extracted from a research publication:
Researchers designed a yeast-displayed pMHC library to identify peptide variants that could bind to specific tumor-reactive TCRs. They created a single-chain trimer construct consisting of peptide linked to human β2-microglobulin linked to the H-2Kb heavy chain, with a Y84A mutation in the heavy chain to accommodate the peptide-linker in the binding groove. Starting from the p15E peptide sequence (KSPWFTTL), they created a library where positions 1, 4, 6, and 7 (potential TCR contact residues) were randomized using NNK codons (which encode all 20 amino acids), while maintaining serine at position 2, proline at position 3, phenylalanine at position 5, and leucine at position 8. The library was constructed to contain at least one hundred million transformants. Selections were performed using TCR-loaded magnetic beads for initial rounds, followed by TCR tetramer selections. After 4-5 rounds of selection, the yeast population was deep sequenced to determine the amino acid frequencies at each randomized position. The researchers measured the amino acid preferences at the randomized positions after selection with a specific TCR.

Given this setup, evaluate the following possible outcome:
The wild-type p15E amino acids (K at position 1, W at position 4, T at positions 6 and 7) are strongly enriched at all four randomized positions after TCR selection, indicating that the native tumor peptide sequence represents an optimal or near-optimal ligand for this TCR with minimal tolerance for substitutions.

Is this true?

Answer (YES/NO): NO